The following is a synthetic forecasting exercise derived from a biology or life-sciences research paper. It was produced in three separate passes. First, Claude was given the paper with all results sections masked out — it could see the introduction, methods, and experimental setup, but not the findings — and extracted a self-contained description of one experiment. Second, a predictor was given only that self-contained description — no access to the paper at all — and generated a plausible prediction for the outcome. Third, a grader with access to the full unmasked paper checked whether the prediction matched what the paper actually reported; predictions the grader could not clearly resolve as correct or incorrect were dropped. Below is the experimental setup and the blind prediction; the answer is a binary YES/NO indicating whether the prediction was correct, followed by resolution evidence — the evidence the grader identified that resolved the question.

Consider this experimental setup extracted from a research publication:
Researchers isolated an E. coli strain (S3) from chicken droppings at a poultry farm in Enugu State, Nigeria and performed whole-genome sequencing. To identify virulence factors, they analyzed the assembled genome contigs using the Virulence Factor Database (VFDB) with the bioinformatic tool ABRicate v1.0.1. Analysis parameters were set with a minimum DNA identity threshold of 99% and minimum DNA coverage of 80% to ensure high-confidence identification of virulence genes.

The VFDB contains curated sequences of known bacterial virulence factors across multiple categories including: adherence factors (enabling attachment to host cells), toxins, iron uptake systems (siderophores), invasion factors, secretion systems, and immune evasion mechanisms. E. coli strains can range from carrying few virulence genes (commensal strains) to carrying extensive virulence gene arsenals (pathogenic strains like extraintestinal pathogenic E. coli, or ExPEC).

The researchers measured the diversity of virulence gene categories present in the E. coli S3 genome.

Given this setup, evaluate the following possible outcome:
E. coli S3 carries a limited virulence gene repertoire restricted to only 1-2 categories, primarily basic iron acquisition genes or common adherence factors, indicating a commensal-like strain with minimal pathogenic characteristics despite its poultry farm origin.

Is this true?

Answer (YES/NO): NO